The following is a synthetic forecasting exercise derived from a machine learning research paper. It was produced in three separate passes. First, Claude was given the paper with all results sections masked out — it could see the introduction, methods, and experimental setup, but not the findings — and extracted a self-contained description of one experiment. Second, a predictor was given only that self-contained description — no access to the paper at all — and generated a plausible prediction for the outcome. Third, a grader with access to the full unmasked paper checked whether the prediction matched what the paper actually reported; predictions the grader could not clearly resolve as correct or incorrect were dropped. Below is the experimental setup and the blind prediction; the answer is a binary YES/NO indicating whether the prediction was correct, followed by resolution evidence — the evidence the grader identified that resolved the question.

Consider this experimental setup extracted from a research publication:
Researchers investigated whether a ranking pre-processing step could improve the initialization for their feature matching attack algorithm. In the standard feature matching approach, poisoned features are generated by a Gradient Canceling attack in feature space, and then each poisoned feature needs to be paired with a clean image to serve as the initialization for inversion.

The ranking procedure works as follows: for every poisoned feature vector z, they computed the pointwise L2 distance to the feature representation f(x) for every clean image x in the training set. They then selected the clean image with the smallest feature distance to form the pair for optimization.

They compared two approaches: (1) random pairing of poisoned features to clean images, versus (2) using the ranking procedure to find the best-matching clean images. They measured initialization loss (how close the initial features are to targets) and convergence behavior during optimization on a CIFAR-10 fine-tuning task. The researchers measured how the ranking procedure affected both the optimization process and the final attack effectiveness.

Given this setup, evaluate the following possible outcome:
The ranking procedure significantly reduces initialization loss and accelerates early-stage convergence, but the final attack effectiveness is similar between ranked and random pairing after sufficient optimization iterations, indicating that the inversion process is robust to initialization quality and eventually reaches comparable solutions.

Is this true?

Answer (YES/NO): NO